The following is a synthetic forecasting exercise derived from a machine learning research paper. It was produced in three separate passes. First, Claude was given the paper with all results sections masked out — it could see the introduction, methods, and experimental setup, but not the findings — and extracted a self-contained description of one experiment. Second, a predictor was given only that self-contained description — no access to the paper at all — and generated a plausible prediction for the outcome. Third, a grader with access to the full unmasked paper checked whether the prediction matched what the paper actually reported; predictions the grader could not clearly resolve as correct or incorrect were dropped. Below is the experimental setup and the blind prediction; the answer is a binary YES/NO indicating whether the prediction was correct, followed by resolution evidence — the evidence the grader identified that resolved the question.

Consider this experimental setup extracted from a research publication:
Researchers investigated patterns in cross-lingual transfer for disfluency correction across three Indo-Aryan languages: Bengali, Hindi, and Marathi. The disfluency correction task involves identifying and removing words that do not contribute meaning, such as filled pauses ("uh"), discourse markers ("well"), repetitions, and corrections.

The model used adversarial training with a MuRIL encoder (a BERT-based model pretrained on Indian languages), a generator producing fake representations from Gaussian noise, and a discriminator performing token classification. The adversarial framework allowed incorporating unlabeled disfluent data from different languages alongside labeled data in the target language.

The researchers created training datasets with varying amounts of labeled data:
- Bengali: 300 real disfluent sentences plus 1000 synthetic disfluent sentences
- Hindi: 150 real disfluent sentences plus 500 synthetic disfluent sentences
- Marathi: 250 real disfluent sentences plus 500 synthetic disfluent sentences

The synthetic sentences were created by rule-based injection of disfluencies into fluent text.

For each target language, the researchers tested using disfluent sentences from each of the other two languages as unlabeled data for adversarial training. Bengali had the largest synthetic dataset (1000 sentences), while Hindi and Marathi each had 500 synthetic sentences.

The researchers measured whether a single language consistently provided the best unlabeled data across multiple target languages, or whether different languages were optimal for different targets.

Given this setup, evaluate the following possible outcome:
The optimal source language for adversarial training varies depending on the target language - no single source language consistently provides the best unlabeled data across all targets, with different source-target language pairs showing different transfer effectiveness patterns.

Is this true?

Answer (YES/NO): YES